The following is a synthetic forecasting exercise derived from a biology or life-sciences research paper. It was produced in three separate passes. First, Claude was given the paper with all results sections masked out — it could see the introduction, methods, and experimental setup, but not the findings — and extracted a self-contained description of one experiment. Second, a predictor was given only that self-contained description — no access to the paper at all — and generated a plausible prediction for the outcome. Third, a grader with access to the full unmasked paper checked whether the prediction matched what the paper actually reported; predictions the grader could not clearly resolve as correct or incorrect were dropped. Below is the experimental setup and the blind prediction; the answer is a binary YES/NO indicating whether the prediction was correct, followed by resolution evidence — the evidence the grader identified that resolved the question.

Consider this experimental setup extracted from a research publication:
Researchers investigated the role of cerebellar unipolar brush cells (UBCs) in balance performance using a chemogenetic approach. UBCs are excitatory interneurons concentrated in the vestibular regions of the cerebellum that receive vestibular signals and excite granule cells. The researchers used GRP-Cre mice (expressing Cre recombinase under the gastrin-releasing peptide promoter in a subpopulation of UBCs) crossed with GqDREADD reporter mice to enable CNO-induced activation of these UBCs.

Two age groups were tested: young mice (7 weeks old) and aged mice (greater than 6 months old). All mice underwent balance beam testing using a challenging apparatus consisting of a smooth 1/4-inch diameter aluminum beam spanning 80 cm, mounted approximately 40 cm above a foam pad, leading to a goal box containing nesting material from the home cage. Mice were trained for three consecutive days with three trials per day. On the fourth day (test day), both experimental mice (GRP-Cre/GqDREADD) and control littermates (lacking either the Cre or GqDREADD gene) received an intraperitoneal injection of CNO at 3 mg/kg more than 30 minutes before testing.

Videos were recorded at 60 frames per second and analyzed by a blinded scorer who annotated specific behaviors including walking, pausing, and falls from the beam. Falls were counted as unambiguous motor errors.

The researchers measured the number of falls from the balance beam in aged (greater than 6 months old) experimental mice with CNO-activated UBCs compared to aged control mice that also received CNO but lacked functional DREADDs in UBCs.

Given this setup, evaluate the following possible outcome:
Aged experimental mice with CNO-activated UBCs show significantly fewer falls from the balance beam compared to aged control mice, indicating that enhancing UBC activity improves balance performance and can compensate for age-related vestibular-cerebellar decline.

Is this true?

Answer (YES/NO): NO